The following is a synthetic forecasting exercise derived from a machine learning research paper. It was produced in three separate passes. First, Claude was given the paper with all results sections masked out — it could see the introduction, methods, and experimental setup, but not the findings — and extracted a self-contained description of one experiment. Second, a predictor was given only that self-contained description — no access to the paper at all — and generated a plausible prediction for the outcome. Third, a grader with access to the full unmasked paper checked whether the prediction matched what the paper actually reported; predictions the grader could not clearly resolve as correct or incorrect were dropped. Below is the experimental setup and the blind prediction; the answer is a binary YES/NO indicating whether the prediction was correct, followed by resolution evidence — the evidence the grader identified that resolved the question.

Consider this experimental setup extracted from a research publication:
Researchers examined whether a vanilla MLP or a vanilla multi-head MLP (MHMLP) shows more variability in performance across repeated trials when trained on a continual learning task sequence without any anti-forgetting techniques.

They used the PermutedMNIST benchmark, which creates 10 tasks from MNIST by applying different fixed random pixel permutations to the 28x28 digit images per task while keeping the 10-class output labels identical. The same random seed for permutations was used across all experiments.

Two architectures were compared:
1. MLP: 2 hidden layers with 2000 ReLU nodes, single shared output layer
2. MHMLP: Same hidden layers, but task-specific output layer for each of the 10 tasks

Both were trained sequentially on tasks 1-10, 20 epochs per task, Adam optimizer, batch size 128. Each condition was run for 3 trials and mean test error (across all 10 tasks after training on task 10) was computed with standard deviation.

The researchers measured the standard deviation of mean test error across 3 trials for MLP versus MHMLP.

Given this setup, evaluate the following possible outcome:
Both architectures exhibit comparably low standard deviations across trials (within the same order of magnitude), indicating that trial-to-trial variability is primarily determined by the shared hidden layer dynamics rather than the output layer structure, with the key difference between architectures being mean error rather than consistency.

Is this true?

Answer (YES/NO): NO